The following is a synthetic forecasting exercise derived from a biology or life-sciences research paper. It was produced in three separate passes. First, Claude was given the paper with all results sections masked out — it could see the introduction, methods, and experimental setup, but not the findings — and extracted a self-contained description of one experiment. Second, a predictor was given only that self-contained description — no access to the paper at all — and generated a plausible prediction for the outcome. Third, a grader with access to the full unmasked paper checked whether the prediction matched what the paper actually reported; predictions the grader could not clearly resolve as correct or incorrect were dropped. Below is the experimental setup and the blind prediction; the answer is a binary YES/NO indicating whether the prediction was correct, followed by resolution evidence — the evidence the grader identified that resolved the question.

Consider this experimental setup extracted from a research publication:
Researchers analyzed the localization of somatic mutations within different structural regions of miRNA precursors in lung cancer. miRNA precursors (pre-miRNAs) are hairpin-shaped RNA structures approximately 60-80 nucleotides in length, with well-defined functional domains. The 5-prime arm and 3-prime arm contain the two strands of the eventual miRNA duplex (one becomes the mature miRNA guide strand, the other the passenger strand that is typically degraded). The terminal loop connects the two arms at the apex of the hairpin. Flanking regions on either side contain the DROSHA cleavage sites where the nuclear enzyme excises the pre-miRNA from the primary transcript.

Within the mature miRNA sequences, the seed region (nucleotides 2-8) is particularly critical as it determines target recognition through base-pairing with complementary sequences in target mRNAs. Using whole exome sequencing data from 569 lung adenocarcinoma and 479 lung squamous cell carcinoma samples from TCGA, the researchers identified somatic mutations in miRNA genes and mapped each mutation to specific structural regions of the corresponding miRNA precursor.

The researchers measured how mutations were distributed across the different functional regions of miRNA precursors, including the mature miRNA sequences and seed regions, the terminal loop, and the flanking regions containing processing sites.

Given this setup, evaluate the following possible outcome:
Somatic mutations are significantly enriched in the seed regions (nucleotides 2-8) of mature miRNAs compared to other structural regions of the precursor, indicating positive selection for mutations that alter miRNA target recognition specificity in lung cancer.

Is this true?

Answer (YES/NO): NO